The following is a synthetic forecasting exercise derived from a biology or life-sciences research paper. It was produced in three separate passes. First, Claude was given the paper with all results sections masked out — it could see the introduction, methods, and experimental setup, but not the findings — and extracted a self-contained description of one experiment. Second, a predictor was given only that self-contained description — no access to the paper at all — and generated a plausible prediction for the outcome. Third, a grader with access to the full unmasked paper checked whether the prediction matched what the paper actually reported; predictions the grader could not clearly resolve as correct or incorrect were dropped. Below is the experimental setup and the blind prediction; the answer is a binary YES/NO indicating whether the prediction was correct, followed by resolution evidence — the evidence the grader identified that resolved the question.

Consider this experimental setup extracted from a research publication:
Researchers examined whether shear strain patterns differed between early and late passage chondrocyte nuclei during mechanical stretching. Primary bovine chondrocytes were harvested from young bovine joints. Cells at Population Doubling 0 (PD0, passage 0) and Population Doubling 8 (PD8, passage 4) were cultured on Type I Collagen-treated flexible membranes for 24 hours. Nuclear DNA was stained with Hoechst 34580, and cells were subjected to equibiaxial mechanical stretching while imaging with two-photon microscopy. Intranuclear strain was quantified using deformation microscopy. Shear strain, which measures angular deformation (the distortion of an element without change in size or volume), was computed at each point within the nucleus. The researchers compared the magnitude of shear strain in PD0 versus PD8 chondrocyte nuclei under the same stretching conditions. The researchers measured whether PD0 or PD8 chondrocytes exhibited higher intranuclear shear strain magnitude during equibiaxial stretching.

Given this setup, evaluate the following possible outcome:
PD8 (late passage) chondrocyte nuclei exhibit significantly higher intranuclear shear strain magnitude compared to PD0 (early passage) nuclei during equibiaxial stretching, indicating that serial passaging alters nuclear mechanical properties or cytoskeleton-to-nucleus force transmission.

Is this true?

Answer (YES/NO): NO